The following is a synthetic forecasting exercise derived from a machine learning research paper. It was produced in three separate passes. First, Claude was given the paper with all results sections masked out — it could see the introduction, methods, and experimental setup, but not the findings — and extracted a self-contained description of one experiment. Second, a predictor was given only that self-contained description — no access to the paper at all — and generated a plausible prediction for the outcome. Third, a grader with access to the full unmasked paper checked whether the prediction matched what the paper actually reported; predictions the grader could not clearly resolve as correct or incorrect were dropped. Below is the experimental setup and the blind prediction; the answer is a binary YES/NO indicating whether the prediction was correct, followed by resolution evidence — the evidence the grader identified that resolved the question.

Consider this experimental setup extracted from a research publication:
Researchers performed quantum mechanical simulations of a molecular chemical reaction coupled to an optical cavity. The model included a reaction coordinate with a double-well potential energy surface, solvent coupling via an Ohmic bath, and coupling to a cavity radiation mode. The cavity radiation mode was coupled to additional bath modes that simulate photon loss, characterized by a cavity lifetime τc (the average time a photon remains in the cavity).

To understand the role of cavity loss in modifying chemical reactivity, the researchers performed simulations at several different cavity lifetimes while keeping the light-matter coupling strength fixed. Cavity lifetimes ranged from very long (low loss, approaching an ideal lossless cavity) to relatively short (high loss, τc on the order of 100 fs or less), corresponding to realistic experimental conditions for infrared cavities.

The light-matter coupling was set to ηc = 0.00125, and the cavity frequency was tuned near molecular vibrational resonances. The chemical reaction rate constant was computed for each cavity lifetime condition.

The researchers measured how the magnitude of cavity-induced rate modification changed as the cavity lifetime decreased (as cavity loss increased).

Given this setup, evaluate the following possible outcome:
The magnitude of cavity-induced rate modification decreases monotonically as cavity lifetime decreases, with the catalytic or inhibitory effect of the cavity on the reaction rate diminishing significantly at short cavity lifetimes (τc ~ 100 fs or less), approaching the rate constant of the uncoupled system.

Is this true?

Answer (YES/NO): NO